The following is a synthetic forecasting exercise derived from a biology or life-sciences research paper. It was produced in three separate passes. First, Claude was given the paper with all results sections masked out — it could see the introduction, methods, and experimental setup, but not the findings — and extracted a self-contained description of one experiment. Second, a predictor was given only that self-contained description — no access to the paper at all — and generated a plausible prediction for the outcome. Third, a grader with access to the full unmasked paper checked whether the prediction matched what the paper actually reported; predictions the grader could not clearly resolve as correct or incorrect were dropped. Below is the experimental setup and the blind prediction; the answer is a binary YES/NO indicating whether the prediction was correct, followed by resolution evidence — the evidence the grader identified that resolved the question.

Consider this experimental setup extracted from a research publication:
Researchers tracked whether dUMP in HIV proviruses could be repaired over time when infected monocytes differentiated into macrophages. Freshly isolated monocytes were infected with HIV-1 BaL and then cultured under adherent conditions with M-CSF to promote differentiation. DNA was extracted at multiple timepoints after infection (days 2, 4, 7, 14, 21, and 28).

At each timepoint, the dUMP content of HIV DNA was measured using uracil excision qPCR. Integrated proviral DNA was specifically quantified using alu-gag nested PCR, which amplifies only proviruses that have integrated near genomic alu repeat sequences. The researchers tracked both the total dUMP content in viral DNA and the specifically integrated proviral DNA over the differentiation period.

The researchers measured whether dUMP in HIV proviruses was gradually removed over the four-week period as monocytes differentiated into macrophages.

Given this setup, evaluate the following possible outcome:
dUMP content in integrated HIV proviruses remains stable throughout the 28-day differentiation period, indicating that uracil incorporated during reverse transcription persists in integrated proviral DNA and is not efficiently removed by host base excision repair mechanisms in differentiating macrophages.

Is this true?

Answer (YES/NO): NO